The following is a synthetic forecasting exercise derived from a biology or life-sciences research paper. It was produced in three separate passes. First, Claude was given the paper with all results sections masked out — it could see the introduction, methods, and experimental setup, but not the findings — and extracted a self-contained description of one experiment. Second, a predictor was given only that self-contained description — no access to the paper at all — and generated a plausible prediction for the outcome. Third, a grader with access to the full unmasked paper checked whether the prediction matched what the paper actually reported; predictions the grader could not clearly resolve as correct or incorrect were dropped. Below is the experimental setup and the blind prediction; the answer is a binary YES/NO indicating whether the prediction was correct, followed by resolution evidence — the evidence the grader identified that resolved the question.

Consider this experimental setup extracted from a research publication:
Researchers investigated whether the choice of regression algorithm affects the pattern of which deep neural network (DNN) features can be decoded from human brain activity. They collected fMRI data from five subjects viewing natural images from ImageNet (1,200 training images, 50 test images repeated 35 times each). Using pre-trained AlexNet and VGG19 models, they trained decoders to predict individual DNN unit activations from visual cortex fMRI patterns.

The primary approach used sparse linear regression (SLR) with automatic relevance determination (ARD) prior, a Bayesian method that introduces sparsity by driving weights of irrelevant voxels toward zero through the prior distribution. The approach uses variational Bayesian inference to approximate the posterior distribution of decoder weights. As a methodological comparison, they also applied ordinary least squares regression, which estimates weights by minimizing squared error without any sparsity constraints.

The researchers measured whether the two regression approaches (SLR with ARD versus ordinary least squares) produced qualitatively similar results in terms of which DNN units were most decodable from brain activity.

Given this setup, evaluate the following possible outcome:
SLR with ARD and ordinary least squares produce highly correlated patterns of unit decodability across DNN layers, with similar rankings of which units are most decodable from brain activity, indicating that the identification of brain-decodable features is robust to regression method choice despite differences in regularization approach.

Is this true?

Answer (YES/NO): YES